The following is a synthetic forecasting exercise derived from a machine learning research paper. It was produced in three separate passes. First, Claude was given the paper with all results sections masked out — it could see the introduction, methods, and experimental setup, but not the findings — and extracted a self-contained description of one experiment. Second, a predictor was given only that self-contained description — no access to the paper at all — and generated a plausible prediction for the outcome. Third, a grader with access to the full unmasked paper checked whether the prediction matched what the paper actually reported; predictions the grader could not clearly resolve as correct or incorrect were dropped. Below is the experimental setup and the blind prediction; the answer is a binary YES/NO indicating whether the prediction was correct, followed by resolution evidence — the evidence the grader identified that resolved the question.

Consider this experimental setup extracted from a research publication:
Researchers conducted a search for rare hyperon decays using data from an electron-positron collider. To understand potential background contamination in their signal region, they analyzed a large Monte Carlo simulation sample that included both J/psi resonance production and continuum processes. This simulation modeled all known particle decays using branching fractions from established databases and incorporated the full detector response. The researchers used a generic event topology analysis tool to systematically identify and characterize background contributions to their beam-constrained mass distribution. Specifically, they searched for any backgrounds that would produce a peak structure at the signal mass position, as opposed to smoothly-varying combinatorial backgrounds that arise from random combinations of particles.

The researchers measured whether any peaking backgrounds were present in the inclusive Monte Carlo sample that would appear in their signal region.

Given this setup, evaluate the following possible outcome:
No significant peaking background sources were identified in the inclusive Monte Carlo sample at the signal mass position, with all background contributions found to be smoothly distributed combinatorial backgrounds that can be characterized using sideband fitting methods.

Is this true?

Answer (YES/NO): YES